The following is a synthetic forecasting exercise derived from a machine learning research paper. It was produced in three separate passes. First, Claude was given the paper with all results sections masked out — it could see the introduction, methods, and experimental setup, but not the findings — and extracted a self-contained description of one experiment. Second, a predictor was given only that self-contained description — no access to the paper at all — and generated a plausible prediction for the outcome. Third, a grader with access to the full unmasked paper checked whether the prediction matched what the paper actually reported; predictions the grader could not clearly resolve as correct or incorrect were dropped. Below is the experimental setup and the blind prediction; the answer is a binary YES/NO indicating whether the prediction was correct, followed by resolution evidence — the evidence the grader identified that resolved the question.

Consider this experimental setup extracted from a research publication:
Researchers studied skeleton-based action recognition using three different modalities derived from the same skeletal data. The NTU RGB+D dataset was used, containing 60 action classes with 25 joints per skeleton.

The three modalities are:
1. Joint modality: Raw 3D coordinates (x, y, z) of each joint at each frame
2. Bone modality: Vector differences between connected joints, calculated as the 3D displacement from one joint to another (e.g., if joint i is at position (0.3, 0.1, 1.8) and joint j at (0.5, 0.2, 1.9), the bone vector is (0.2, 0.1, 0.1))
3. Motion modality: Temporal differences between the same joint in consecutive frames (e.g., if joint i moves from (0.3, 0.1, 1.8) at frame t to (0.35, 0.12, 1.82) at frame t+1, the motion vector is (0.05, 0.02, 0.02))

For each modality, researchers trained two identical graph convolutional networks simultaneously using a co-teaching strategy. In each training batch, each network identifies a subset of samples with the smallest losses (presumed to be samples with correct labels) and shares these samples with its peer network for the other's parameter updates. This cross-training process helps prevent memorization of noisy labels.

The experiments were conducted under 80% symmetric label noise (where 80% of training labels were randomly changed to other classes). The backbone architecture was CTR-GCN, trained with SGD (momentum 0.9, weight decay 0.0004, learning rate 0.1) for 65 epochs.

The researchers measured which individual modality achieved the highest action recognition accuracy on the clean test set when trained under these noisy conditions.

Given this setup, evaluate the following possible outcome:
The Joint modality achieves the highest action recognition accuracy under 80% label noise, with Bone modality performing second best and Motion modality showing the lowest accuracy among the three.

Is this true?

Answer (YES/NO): NO